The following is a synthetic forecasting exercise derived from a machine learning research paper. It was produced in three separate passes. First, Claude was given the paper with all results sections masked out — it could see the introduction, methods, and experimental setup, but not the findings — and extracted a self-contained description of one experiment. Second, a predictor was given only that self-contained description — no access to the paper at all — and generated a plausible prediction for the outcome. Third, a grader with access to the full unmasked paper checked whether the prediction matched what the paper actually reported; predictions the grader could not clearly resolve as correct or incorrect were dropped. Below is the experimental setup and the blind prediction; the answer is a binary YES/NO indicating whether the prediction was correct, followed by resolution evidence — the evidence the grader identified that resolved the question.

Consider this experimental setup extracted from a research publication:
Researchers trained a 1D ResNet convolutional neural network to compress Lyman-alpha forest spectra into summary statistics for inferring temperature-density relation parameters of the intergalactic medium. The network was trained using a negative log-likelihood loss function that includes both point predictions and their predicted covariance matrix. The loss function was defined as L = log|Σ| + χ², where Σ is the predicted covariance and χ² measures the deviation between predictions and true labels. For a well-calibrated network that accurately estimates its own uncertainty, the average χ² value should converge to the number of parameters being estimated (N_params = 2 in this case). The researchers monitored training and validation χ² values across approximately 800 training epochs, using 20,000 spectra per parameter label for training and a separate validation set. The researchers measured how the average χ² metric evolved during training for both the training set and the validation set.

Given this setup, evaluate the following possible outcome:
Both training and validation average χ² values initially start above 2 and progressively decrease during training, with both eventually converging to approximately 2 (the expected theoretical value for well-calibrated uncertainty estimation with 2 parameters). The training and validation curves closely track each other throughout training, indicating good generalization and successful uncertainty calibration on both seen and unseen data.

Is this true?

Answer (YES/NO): NO